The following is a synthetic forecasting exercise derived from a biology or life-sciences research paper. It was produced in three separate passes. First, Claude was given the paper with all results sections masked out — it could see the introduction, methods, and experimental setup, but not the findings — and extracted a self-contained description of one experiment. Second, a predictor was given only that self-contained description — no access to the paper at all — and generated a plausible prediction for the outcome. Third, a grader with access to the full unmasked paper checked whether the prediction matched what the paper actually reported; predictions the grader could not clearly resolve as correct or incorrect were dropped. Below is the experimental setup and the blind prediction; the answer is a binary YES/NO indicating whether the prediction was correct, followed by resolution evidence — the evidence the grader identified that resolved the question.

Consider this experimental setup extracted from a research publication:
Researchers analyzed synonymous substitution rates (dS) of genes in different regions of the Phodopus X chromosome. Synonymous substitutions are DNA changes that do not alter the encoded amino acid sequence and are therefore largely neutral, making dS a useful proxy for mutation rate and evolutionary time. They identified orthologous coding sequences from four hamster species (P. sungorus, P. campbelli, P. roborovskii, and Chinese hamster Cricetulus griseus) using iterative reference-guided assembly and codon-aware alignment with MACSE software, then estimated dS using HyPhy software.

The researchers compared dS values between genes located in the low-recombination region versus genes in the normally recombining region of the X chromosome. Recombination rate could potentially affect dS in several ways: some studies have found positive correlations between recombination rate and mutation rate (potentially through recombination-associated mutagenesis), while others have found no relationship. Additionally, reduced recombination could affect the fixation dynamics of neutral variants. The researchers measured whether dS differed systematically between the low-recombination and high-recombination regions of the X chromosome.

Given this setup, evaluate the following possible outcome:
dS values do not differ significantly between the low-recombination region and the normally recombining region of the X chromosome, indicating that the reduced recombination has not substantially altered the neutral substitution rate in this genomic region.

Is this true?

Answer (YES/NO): YES